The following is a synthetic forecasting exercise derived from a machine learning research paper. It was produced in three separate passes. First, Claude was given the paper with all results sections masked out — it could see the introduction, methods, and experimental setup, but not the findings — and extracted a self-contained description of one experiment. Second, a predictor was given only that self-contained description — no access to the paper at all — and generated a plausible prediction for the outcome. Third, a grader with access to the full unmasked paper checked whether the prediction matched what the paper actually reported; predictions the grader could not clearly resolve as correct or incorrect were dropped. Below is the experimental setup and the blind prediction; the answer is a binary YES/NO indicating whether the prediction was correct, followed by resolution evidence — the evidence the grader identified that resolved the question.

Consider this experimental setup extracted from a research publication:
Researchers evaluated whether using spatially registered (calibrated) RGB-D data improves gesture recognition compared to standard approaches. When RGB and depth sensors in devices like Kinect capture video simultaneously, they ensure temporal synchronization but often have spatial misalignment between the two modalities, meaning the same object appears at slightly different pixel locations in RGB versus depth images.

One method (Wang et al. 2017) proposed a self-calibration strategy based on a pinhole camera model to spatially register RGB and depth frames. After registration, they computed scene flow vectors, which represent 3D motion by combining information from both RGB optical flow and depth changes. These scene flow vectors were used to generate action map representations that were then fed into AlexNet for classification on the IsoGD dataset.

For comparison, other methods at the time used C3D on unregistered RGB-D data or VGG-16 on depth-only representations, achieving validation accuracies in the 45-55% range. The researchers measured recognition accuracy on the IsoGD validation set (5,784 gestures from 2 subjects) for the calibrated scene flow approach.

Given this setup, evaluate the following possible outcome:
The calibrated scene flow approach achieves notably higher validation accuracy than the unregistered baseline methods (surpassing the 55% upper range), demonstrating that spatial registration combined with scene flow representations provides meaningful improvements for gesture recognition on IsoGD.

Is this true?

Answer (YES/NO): NO